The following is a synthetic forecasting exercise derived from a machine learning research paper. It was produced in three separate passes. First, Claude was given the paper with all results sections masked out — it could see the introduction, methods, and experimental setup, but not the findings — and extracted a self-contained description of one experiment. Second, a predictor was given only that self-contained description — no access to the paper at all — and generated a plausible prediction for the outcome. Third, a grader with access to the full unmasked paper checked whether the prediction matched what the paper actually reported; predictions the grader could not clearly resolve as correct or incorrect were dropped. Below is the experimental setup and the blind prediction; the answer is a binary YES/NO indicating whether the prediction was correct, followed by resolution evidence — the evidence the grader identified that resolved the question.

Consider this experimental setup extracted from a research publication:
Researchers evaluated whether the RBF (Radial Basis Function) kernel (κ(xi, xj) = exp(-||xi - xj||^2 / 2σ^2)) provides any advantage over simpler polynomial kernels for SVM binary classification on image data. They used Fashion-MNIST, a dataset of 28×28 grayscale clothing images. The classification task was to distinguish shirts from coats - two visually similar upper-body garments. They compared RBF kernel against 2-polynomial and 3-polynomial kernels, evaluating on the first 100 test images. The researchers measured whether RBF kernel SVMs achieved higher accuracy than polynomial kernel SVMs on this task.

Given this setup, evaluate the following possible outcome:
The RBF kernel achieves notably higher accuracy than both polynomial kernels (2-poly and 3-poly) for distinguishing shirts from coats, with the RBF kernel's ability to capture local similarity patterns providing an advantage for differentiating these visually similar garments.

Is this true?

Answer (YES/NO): NO